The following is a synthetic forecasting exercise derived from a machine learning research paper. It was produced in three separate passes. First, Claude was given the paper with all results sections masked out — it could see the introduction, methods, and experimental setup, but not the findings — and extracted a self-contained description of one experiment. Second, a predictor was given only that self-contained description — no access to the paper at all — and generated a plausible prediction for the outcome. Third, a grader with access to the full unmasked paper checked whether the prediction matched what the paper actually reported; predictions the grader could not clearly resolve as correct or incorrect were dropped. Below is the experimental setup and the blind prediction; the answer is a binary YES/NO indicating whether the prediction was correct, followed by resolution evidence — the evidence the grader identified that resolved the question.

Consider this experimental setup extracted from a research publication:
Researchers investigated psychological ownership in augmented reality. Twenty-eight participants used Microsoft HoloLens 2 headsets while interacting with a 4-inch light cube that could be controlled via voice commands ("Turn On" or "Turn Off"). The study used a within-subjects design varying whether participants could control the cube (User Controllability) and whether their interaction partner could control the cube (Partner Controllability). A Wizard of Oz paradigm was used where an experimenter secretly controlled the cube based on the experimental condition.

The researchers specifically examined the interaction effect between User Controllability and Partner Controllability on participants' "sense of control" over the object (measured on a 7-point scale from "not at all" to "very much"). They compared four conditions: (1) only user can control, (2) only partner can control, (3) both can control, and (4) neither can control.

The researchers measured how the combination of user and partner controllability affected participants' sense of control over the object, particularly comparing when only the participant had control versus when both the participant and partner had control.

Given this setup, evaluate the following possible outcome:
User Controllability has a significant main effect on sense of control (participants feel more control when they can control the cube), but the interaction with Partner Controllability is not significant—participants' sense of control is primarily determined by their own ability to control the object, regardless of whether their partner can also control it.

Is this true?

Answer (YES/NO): NO